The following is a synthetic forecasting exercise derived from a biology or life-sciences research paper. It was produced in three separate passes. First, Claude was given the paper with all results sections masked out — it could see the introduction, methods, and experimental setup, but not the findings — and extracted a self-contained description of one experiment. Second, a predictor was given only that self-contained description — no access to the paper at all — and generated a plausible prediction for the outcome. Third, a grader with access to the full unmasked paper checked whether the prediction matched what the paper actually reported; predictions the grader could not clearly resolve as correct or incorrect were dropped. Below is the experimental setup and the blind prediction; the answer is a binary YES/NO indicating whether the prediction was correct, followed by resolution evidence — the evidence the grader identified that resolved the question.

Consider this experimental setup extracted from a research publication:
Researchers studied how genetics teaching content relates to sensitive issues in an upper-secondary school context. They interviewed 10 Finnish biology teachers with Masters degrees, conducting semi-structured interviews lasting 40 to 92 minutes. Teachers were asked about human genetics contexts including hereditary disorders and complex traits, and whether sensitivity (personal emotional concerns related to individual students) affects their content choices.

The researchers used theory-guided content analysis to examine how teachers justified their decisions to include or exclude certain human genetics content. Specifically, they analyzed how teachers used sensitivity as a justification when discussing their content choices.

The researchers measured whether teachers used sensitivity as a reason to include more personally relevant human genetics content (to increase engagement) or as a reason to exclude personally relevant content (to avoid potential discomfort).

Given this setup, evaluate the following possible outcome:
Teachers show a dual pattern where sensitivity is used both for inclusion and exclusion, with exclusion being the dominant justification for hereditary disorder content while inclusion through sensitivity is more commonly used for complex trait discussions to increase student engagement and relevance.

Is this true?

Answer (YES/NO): NO